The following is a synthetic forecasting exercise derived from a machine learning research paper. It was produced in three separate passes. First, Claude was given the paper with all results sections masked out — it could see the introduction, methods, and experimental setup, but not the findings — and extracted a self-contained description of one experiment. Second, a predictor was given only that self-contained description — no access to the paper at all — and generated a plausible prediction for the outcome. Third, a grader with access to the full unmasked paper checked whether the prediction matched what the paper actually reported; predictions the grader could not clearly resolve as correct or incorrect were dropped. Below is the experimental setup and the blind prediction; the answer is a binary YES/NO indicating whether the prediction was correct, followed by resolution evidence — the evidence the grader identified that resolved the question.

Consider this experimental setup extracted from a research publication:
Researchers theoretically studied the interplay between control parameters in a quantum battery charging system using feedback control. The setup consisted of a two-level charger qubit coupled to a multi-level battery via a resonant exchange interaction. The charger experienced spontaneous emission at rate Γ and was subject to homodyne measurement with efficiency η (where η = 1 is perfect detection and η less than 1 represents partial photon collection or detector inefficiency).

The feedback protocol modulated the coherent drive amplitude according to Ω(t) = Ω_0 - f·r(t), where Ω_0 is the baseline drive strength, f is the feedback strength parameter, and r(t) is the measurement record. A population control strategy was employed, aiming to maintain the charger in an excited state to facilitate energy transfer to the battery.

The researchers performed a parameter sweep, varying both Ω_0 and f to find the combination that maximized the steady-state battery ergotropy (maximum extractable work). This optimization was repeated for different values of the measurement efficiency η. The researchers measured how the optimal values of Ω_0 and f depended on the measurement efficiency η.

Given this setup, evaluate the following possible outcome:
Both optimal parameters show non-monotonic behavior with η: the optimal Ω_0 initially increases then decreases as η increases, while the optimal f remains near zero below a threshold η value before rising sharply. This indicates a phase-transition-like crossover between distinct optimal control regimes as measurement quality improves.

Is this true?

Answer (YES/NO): NO